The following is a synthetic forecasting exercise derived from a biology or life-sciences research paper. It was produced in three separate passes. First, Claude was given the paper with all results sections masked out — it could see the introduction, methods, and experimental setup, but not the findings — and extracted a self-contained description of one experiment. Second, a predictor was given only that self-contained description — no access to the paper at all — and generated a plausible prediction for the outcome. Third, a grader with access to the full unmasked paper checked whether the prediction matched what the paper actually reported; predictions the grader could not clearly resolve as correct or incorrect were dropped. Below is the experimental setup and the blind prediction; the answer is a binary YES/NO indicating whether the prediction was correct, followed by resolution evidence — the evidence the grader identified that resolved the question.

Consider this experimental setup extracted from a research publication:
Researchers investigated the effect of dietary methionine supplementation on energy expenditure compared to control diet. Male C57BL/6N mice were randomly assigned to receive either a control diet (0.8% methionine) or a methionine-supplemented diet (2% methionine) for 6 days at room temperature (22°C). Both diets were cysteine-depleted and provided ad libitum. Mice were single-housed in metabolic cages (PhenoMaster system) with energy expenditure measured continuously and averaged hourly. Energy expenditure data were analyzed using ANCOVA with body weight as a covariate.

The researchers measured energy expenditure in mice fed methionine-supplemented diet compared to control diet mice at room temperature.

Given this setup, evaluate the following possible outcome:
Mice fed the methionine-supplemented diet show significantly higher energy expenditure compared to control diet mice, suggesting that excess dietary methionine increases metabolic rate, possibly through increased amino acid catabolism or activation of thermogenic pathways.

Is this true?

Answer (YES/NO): NO